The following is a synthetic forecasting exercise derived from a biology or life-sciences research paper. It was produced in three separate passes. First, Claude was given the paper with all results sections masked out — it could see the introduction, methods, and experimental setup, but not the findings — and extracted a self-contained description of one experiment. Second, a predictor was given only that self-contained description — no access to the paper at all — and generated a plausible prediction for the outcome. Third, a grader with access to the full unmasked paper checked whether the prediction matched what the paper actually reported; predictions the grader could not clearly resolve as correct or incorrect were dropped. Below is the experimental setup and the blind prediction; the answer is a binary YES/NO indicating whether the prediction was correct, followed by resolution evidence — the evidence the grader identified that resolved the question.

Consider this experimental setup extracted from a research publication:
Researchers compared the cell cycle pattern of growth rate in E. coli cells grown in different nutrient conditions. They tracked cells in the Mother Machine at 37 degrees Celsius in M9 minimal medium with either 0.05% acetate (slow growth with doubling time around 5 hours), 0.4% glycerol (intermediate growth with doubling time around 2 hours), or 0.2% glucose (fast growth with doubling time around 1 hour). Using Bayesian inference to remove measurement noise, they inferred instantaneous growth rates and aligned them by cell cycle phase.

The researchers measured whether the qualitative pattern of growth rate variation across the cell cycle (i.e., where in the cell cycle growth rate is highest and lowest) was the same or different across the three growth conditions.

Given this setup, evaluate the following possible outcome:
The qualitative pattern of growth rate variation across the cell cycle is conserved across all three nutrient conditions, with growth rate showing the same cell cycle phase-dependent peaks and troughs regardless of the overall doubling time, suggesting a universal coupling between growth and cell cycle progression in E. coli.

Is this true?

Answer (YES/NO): YES